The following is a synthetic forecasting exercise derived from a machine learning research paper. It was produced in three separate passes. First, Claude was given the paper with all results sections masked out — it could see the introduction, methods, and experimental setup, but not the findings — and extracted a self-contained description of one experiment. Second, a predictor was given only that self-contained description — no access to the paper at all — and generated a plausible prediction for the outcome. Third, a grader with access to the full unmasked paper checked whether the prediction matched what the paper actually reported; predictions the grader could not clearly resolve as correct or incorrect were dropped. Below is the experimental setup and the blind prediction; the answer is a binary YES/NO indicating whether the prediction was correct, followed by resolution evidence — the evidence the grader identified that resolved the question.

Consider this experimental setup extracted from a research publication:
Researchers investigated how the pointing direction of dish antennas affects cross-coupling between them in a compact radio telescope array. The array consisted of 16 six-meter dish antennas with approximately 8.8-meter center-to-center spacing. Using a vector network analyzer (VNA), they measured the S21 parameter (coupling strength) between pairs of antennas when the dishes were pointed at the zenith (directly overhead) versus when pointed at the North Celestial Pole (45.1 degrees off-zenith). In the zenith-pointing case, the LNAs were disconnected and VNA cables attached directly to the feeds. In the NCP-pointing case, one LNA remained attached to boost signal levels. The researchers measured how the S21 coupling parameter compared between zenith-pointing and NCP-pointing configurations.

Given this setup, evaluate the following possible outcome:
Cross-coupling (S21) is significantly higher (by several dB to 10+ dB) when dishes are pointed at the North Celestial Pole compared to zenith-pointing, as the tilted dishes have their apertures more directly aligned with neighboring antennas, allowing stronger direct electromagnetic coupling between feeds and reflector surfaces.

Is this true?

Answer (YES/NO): NO